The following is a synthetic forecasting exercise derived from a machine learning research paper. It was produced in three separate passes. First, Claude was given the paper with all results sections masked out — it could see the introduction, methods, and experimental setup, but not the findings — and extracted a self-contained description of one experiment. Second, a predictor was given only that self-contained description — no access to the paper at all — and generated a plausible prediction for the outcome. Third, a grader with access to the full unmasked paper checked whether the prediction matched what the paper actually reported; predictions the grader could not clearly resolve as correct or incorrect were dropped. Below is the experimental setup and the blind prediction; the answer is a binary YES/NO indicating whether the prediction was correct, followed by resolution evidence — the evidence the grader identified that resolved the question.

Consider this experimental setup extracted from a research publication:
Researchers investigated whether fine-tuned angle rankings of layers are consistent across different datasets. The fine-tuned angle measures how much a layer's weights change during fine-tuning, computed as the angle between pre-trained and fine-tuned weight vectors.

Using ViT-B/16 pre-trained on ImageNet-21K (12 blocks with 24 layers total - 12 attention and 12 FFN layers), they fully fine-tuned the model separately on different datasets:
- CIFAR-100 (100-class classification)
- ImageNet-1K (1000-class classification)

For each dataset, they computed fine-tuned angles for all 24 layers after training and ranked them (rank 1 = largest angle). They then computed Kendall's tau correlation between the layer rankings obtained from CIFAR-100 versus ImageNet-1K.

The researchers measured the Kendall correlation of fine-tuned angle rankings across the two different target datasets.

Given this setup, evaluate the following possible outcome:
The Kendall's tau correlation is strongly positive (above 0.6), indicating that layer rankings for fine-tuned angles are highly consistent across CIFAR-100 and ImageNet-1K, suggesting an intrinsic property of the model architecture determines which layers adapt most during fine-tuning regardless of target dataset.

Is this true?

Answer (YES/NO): NO